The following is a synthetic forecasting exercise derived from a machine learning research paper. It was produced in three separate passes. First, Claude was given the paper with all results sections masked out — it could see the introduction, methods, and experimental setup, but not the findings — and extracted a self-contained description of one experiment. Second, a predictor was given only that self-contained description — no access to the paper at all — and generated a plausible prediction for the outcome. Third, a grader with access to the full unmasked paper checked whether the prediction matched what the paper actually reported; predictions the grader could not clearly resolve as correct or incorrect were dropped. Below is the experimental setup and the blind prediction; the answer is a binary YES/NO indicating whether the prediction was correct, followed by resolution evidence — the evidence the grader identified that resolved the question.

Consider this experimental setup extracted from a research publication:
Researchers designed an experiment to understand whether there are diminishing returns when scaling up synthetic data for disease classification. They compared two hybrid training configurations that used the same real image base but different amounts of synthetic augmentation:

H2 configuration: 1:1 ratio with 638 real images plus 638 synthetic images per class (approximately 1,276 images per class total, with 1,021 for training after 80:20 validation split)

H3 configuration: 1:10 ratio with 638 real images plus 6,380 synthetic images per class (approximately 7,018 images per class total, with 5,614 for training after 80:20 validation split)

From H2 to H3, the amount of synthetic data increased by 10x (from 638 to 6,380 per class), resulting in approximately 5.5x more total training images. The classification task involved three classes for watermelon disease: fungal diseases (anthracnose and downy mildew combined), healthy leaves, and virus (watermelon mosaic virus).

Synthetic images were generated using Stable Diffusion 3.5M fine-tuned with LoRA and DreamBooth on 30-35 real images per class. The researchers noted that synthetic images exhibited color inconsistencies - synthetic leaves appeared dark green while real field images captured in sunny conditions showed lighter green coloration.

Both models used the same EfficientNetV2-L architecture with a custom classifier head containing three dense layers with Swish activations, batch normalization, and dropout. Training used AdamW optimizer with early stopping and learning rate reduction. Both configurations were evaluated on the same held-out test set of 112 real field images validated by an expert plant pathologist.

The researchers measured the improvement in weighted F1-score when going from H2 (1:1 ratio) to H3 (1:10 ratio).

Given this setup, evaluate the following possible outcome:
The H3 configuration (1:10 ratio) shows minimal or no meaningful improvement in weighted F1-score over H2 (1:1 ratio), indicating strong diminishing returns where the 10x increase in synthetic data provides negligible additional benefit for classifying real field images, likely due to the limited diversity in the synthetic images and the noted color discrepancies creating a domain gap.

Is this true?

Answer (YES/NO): NO